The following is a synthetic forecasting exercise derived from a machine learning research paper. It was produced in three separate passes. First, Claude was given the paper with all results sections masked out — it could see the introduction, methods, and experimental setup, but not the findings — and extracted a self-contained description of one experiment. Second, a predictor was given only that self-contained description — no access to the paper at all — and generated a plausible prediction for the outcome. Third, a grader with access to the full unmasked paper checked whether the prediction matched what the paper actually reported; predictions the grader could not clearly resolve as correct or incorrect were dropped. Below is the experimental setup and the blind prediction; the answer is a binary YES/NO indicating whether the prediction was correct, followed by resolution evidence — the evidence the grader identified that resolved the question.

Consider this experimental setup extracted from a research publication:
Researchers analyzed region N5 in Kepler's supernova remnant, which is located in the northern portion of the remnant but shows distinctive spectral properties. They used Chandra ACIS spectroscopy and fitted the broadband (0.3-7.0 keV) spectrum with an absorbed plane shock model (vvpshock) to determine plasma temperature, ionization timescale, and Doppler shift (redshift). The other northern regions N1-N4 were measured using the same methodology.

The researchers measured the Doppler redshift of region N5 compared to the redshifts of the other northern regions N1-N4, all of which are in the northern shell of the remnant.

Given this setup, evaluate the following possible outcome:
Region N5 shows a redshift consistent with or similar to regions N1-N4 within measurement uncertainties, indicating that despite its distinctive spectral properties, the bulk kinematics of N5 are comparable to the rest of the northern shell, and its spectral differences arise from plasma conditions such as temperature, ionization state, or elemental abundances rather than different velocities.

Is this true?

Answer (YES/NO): NO